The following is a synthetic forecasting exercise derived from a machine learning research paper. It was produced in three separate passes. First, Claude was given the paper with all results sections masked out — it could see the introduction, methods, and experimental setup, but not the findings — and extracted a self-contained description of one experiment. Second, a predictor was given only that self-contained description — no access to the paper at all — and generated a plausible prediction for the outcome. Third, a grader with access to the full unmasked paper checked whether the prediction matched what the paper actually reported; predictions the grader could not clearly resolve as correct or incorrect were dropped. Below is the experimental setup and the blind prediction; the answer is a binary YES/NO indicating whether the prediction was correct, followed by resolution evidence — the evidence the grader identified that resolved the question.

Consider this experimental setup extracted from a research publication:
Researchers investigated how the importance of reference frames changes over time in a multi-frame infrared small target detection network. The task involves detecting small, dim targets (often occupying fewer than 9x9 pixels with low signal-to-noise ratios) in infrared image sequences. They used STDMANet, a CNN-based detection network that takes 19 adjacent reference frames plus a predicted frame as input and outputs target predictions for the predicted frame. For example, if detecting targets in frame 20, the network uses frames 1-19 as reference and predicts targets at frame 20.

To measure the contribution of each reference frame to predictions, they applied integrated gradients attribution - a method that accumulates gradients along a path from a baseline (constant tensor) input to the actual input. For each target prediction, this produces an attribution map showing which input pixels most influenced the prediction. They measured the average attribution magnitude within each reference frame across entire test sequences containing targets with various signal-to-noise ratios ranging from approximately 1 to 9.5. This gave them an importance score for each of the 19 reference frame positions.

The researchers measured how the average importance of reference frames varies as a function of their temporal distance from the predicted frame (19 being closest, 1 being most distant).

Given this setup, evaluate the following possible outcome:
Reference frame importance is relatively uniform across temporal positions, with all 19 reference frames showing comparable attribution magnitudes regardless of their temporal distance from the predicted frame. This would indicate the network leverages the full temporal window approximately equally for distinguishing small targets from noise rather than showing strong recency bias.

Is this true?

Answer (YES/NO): NO